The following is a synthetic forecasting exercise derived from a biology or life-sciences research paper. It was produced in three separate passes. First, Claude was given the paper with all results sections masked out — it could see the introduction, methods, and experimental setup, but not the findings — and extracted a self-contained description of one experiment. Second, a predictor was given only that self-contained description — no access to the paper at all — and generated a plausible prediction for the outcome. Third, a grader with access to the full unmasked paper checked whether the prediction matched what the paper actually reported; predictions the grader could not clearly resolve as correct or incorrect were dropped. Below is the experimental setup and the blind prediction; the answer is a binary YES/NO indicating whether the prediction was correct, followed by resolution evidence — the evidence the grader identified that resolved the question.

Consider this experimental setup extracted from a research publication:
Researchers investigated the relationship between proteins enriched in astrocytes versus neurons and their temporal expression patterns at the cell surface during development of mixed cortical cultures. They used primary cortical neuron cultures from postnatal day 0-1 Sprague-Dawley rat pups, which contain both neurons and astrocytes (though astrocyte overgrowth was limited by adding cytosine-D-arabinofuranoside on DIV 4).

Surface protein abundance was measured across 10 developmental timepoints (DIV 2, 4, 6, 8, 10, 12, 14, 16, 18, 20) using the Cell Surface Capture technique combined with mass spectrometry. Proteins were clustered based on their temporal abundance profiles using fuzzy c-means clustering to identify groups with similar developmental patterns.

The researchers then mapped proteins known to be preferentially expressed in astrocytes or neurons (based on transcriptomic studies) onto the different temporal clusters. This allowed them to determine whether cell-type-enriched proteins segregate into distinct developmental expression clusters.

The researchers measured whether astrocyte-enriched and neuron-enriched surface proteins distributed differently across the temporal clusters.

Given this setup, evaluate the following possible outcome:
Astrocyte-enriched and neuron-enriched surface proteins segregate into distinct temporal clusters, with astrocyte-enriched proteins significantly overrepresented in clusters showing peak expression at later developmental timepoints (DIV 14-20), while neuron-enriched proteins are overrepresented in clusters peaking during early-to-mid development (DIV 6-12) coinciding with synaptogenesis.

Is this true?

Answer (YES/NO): NO